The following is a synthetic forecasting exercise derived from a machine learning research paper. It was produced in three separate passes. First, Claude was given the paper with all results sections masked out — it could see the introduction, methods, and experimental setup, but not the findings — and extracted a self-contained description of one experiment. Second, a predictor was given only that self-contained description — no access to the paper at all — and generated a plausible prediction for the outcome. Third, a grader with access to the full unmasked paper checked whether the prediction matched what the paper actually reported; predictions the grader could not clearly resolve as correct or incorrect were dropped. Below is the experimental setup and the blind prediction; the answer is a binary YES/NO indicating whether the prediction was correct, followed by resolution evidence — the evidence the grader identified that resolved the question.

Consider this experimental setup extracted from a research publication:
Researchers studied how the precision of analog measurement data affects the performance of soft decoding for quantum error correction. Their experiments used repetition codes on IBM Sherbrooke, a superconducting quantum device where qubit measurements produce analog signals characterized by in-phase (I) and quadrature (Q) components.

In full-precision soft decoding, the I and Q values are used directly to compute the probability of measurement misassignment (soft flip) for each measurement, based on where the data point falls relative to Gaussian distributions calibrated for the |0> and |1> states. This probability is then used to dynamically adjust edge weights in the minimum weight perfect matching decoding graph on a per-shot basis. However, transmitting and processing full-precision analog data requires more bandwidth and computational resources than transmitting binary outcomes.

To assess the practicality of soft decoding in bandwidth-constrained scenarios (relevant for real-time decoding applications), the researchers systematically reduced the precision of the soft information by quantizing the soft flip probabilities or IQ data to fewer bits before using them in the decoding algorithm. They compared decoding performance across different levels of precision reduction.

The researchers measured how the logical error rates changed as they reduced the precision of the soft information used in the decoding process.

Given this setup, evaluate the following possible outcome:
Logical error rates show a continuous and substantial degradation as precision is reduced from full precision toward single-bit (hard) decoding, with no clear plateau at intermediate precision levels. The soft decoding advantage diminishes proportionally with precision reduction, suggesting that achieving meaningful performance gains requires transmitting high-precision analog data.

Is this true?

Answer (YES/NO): NO